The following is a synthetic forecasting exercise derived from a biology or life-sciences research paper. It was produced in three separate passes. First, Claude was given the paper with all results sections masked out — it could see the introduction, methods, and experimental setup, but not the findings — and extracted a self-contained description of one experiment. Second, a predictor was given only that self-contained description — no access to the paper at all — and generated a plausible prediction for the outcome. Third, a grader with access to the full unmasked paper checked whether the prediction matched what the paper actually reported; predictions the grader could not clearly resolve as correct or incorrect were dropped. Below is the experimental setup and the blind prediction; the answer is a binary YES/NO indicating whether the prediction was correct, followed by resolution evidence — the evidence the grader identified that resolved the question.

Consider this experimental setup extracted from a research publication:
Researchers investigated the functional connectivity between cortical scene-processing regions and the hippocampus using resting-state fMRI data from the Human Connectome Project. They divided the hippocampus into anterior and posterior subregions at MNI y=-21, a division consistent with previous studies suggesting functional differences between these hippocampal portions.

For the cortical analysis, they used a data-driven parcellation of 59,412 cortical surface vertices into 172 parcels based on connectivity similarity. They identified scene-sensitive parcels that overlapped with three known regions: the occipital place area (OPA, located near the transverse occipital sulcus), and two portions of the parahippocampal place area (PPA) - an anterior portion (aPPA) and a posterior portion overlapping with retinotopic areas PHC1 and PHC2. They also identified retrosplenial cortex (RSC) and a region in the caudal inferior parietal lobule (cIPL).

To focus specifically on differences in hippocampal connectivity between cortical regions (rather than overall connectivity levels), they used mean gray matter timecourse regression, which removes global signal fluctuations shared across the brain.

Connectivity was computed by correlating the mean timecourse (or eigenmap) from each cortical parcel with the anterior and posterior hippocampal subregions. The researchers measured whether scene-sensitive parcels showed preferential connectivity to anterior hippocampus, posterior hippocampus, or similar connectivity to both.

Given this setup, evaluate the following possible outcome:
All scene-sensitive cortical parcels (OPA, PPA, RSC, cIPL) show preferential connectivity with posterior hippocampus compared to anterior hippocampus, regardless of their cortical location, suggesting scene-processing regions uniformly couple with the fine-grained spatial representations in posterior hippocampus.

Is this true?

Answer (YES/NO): NO